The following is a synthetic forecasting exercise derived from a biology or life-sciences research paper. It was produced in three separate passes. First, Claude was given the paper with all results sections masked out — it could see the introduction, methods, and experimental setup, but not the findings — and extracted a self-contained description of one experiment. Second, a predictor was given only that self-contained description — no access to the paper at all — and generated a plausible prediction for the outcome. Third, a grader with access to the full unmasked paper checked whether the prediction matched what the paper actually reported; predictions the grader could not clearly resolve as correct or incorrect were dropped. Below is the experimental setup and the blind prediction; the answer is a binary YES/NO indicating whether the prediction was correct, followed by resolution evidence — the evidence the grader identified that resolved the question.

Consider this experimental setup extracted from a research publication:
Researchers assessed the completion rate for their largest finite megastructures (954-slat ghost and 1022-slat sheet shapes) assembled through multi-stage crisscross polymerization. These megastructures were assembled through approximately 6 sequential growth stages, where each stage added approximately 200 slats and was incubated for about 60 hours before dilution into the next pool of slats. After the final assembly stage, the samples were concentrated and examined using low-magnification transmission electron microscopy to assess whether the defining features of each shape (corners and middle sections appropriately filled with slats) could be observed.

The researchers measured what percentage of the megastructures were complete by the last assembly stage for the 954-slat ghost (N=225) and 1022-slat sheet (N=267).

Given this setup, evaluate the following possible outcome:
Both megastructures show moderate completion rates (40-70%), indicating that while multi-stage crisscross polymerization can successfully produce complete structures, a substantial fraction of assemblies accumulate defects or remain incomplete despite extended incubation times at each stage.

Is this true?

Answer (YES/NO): NO